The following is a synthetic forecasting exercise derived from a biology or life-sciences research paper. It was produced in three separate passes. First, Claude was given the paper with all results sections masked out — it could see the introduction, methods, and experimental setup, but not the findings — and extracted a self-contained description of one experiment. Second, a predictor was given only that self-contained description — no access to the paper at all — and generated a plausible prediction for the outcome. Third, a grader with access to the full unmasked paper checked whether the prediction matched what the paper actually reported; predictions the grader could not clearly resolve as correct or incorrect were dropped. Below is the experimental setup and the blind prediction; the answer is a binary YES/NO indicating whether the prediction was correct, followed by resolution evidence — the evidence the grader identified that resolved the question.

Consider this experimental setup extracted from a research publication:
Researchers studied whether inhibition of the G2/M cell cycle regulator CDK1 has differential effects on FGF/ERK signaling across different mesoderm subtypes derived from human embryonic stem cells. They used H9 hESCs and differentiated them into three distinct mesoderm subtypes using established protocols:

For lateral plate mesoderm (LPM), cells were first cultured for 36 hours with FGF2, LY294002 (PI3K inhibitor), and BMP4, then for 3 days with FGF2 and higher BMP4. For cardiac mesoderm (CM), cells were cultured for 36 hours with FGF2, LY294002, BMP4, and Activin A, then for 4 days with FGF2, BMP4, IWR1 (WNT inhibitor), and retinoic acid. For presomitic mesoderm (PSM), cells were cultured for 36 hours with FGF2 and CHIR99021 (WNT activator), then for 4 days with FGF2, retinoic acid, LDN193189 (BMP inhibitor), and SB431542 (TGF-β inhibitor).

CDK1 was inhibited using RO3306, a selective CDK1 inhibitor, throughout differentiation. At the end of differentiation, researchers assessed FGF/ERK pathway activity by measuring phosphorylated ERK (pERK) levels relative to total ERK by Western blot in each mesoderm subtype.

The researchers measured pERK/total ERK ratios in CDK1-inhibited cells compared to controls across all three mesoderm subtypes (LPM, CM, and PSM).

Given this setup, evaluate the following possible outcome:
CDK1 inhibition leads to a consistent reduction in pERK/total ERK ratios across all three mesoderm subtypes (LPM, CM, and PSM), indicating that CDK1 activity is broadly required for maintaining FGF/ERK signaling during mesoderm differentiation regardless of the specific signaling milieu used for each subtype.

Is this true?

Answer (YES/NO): NO